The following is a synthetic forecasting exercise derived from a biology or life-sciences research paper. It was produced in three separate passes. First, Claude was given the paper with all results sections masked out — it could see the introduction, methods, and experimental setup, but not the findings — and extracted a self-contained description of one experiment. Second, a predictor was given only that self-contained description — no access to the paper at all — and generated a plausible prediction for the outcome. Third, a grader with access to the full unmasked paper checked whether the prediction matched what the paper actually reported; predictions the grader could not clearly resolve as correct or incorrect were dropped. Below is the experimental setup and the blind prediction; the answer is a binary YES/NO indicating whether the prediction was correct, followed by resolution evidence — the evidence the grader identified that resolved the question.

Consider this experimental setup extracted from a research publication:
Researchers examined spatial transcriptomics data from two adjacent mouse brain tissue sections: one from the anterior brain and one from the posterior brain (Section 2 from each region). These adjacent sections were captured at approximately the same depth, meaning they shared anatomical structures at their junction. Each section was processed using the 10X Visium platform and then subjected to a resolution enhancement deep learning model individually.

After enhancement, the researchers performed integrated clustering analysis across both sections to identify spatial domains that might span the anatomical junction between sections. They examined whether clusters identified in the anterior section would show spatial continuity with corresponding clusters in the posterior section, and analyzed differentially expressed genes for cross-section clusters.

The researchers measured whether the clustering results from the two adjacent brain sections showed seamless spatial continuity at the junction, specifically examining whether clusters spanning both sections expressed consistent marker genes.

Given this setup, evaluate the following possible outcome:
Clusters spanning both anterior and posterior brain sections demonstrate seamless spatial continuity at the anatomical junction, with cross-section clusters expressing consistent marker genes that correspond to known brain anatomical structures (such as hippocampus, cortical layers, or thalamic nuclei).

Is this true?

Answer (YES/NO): YES